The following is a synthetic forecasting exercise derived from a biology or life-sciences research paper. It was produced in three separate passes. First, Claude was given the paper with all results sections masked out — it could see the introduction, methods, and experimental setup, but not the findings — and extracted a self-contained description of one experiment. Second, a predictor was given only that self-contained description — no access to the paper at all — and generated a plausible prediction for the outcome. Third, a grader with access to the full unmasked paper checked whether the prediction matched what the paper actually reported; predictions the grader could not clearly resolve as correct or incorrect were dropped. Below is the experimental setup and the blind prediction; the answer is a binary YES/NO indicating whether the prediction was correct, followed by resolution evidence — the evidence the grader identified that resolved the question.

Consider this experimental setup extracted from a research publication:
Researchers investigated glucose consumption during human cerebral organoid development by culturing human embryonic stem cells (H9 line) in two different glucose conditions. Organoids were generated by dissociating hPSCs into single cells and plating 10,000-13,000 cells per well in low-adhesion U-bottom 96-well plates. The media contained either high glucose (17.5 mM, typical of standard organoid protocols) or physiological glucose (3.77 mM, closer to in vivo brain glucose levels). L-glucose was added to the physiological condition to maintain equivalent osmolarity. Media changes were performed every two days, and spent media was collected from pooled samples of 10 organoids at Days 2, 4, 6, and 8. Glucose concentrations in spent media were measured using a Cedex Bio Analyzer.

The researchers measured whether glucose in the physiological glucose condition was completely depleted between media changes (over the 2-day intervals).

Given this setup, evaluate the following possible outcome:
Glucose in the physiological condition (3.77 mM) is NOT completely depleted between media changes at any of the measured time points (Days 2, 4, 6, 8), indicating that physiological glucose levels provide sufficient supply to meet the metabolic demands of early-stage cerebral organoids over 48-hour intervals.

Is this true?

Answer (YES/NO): YES